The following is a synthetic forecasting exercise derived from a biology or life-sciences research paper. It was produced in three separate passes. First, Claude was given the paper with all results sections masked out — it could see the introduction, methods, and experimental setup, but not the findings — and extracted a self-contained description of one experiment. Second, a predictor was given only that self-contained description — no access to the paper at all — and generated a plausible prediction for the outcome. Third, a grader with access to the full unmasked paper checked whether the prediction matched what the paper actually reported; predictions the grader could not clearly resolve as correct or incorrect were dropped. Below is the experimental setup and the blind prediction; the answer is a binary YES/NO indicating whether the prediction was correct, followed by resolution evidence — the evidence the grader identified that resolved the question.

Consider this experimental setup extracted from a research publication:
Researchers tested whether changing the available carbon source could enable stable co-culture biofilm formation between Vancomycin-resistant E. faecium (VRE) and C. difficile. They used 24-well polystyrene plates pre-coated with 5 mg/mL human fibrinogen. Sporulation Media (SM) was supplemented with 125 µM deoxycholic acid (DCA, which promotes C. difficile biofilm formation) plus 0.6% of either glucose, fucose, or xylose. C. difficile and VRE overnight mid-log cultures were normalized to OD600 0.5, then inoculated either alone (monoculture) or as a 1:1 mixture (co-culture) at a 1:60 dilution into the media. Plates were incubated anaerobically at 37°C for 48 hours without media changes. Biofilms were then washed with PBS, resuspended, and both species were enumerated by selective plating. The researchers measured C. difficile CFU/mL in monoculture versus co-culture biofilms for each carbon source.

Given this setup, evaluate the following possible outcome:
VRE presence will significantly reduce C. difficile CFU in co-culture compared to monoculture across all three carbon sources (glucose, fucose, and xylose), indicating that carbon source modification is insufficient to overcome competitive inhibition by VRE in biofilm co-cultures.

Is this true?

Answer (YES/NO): NO